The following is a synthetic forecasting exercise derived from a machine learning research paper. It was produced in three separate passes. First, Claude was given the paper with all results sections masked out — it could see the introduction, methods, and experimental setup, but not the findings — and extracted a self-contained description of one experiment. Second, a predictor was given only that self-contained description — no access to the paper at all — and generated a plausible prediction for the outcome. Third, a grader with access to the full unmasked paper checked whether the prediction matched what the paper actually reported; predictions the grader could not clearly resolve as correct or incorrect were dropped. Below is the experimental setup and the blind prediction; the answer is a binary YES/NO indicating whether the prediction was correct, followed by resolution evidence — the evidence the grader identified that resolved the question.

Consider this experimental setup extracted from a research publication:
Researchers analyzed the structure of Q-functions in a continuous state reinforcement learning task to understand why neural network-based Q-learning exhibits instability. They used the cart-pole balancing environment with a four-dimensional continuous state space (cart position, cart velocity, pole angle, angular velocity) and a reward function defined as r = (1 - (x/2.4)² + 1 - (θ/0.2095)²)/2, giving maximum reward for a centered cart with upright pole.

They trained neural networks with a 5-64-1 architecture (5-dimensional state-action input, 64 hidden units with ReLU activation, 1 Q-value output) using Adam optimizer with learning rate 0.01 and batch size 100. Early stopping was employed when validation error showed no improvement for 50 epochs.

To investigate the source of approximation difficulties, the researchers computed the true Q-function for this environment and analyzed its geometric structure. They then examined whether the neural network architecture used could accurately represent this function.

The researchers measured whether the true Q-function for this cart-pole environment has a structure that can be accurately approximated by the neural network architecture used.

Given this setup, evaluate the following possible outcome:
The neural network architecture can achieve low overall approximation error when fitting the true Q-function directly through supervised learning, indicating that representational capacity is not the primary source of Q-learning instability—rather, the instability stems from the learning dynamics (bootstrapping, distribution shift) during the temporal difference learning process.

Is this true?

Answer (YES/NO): NO